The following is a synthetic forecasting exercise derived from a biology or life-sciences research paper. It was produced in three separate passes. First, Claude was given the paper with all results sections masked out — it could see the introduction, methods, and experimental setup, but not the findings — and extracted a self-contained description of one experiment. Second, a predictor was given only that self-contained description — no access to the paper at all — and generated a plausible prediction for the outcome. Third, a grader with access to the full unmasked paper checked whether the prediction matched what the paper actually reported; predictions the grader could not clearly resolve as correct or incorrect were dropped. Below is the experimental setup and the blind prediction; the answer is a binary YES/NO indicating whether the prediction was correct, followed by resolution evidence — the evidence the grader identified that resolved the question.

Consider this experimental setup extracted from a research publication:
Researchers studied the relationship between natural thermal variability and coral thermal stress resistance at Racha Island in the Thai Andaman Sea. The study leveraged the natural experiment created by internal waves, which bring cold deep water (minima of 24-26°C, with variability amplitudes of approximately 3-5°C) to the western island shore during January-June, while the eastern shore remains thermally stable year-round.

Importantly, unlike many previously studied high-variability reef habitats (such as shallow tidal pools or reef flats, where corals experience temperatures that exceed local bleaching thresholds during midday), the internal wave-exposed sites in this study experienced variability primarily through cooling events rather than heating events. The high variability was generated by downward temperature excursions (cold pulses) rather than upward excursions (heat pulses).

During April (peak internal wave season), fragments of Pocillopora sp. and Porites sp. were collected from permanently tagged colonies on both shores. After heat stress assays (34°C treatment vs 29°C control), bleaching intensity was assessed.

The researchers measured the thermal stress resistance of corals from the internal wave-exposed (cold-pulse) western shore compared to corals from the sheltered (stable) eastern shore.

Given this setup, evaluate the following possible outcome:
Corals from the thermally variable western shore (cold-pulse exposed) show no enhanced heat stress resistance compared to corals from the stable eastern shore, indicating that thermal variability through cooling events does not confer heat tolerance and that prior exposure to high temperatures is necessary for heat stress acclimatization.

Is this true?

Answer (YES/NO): NO